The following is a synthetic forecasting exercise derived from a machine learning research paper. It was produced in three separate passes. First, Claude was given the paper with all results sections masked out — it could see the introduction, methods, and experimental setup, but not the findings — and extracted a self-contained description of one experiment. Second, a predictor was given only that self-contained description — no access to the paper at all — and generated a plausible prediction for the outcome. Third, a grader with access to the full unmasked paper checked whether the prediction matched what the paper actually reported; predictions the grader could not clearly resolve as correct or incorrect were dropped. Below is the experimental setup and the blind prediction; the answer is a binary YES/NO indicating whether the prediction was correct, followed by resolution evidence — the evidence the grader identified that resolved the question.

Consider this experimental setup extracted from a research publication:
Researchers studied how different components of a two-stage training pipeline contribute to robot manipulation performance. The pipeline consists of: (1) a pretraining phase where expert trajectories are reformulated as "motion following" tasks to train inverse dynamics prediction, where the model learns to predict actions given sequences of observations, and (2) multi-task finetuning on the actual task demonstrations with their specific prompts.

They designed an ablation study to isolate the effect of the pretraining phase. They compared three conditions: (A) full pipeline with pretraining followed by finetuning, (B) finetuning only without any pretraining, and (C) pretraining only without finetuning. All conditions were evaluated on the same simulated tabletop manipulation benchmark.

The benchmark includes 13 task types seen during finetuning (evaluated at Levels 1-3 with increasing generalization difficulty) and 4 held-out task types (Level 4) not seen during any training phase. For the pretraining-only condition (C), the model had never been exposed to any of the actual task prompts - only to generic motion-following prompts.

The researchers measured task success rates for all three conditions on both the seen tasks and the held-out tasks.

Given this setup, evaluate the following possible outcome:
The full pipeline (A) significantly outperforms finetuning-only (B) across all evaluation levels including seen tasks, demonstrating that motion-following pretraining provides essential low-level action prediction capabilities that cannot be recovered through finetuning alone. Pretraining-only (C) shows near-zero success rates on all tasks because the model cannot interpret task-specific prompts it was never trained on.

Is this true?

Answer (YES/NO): NO